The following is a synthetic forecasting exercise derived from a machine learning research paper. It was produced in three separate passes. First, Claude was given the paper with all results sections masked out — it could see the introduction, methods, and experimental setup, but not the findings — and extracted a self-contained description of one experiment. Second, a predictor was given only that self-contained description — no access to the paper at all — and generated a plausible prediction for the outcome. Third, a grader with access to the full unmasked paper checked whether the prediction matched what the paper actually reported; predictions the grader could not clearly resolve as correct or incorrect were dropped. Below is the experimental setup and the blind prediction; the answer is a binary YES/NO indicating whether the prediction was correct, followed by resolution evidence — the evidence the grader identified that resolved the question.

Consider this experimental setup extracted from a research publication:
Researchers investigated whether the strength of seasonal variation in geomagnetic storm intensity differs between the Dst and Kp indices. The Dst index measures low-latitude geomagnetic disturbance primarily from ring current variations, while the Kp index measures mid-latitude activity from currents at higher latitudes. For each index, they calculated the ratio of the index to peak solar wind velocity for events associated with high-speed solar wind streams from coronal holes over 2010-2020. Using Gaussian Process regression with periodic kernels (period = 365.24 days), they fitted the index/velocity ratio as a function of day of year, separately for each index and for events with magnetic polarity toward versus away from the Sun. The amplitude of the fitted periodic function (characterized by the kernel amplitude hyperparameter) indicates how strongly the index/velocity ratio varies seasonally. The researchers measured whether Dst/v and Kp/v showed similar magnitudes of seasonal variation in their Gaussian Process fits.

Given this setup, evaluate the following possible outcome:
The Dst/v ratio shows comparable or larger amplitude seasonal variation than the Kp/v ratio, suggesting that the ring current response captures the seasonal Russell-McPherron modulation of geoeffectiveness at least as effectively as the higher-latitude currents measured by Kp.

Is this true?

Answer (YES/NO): YES